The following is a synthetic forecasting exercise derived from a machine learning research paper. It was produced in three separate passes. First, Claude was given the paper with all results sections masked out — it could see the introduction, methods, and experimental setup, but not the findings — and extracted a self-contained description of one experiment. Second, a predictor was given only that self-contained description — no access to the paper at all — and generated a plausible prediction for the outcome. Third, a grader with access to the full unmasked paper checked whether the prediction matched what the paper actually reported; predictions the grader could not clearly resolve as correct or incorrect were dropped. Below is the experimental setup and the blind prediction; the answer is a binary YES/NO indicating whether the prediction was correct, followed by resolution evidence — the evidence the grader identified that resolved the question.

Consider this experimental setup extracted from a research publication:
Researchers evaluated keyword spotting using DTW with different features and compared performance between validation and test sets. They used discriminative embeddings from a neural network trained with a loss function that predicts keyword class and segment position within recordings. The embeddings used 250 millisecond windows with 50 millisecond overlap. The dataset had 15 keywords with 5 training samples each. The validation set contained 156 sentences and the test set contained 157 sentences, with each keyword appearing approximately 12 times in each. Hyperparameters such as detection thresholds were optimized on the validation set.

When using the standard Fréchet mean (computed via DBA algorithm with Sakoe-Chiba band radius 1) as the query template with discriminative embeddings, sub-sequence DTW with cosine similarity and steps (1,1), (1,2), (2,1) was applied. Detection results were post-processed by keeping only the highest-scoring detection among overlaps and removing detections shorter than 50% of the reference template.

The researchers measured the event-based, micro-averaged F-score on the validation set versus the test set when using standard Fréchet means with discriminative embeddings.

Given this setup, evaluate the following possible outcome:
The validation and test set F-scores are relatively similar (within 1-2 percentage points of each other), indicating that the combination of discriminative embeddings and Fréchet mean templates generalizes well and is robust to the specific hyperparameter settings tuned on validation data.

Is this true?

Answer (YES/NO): NO